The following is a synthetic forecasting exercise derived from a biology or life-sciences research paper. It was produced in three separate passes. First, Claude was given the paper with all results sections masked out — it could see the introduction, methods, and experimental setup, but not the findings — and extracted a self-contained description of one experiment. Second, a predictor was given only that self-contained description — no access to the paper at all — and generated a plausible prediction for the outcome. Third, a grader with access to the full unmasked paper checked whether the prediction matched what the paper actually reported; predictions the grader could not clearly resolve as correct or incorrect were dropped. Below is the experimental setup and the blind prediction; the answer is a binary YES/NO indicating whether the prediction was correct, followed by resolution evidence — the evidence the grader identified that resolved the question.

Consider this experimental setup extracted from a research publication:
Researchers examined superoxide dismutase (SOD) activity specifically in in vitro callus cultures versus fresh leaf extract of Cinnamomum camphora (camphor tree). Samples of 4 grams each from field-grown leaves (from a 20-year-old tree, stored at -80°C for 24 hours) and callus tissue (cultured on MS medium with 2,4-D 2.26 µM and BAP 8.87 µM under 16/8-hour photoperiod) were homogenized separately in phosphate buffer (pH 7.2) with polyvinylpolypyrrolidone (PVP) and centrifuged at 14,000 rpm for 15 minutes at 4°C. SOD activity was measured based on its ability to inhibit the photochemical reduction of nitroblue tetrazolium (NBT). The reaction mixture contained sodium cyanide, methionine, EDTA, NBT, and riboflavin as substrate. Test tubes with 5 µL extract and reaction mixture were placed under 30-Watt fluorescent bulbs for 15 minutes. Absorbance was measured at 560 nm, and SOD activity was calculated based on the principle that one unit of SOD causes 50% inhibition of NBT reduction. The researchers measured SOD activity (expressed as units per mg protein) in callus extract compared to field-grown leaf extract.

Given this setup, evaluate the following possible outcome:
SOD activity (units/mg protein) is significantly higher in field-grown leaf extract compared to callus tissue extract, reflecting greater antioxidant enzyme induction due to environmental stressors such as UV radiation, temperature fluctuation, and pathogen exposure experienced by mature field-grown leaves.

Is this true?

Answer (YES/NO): NO